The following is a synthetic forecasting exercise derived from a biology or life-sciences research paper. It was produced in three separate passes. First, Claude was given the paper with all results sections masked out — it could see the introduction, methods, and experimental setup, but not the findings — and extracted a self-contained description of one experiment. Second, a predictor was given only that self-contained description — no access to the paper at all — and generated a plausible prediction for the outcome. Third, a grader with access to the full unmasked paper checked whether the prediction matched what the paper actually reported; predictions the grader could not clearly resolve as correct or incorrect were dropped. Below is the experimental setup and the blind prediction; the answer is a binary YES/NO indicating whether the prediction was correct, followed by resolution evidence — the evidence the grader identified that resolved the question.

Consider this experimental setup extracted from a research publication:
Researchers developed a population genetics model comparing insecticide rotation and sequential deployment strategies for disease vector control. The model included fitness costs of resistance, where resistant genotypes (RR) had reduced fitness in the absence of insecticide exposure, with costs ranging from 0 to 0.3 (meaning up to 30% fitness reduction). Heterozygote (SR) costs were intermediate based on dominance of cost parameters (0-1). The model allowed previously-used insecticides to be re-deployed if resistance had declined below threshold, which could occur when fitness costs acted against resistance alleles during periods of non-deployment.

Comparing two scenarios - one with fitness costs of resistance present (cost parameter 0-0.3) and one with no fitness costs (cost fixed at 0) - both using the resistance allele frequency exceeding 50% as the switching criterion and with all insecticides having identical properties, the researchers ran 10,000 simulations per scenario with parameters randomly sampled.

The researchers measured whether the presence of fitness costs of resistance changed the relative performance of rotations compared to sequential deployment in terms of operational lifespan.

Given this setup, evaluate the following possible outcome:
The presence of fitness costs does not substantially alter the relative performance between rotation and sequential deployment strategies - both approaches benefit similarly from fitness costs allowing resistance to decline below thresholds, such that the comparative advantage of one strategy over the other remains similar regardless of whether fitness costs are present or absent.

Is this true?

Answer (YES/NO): YES